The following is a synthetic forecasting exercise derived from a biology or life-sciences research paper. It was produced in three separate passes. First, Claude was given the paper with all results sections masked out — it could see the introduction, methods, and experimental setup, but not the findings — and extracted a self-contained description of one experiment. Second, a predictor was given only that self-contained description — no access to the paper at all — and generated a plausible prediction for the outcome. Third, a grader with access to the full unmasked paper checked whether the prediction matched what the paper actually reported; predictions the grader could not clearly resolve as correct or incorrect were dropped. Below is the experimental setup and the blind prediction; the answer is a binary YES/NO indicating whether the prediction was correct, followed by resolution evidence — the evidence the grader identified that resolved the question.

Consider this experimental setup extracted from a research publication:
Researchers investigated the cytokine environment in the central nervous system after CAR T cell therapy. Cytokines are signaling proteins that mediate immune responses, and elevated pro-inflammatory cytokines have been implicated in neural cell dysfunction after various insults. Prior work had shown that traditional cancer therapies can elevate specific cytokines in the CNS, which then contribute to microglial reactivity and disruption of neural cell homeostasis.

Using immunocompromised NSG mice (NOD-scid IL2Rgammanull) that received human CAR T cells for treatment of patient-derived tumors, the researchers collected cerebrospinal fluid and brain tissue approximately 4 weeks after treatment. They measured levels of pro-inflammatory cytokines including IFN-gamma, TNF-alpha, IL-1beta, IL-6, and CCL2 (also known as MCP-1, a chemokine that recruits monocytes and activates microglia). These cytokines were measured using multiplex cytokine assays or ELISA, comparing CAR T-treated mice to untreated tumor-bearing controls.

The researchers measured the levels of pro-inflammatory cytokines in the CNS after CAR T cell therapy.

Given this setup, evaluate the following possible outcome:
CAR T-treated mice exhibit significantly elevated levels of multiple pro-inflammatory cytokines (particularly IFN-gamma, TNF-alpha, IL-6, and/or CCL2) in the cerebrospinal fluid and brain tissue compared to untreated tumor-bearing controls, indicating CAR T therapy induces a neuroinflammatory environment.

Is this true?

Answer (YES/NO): NO